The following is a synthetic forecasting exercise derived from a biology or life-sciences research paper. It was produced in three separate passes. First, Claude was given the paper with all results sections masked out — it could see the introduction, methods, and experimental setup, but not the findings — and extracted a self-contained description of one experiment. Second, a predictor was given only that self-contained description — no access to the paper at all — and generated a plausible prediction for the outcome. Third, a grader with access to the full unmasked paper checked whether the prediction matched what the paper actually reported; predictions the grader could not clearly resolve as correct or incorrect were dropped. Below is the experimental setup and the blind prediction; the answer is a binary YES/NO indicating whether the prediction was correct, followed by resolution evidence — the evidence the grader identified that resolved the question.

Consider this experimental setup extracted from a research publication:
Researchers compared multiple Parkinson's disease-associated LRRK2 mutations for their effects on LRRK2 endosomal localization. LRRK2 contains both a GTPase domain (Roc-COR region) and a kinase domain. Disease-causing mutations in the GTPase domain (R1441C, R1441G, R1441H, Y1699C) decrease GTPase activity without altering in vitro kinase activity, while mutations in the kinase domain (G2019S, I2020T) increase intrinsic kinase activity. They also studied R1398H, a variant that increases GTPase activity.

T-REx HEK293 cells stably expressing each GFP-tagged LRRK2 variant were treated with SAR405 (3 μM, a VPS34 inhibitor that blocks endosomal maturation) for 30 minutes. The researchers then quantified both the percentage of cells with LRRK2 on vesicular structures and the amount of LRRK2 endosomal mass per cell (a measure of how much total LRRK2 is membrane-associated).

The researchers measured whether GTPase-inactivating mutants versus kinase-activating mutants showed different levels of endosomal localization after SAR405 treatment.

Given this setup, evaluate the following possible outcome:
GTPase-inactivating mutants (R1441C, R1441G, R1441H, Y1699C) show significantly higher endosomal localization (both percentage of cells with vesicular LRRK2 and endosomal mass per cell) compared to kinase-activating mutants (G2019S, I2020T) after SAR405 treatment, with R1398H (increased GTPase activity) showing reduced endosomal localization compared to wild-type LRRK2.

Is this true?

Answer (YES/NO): NO